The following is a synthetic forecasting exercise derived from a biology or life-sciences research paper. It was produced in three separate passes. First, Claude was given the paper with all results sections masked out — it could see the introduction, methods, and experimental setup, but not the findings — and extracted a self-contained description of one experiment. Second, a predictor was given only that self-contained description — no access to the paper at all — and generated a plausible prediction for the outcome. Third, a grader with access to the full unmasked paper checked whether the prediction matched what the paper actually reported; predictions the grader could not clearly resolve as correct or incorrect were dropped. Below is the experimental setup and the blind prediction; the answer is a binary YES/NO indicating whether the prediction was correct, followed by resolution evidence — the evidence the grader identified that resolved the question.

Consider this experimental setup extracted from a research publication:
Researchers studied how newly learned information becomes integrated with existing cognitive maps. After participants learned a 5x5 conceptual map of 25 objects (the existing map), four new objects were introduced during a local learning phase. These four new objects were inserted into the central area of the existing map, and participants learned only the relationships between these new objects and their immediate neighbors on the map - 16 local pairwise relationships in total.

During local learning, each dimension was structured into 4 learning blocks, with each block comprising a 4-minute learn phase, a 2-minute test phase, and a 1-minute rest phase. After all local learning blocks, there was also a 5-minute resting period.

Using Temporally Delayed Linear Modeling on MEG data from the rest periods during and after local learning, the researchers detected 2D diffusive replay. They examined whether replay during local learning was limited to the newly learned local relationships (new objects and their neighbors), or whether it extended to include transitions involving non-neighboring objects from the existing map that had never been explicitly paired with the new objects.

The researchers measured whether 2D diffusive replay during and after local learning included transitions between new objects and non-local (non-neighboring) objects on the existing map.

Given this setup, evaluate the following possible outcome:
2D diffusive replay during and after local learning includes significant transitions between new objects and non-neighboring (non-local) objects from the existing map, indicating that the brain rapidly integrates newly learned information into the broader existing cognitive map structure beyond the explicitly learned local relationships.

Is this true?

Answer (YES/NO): YES